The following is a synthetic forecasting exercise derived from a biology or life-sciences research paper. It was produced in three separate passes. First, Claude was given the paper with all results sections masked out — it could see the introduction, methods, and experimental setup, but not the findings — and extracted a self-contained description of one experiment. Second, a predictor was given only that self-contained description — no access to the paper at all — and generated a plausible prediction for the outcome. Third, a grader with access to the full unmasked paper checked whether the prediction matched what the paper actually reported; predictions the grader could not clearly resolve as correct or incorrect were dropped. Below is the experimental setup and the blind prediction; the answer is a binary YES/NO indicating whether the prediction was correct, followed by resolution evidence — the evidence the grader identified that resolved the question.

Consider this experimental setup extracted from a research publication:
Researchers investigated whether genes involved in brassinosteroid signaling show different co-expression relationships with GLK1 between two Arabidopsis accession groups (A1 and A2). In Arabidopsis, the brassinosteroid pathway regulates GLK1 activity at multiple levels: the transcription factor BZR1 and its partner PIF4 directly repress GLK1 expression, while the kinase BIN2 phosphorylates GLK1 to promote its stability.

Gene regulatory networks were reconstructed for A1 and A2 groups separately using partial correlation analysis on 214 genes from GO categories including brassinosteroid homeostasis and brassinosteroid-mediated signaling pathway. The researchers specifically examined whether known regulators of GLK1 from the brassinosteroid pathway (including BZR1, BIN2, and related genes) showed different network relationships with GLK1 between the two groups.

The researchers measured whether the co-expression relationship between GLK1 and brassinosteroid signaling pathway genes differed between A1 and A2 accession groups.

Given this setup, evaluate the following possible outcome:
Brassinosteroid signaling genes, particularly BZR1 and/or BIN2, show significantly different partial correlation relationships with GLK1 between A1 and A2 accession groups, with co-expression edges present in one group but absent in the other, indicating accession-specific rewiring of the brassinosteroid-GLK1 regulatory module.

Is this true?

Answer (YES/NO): NO